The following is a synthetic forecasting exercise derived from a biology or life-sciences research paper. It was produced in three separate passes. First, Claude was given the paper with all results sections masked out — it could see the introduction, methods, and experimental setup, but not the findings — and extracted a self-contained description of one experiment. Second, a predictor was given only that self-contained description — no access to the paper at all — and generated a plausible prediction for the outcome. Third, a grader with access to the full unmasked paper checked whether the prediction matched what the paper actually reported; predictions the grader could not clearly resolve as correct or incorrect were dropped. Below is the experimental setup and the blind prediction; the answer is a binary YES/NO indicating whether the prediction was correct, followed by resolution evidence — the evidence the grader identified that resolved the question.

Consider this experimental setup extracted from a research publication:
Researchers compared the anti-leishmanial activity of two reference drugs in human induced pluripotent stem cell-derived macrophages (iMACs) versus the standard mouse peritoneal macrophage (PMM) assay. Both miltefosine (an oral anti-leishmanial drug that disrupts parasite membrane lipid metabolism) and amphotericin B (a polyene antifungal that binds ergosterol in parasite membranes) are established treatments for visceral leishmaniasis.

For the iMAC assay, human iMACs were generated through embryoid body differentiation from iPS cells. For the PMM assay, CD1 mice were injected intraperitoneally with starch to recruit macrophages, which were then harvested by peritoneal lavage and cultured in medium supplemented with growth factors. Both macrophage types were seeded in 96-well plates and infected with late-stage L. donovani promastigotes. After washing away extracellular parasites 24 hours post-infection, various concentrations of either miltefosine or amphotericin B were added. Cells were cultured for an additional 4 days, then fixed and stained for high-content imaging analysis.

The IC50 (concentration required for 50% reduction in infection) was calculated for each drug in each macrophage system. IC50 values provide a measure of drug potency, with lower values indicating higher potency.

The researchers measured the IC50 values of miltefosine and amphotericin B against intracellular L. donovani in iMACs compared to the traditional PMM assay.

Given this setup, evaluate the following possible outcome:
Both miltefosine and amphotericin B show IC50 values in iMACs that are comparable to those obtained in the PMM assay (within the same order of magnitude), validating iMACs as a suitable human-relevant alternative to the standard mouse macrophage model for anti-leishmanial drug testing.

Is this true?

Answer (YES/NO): YES